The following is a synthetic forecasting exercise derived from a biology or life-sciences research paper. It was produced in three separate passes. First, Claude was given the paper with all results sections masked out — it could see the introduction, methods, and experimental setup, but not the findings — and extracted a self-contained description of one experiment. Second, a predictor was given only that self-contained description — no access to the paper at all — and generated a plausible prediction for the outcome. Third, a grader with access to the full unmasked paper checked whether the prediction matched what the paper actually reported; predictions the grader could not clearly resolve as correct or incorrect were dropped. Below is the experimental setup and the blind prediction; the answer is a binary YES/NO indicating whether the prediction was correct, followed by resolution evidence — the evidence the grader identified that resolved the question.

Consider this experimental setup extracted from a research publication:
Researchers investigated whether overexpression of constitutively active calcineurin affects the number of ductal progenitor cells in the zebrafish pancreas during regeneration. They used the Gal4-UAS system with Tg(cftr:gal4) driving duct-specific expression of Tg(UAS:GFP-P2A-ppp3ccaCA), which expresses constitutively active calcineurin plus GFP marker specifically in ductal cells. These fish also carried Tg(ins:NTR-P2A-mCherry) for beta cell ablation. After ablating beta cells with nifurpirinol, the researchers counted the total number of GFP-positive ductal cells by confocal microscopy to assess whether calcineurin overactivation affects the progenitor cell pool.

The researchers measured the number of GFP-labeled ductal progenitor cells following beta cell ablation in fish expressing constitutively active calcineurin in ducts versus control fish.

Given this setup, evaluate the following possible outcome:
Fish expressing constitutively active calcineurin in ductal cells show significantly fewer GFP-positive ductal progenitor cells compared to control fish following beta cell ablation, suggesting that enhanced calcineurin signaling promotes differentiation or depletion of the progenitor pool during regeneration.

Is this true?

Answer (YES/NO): NO